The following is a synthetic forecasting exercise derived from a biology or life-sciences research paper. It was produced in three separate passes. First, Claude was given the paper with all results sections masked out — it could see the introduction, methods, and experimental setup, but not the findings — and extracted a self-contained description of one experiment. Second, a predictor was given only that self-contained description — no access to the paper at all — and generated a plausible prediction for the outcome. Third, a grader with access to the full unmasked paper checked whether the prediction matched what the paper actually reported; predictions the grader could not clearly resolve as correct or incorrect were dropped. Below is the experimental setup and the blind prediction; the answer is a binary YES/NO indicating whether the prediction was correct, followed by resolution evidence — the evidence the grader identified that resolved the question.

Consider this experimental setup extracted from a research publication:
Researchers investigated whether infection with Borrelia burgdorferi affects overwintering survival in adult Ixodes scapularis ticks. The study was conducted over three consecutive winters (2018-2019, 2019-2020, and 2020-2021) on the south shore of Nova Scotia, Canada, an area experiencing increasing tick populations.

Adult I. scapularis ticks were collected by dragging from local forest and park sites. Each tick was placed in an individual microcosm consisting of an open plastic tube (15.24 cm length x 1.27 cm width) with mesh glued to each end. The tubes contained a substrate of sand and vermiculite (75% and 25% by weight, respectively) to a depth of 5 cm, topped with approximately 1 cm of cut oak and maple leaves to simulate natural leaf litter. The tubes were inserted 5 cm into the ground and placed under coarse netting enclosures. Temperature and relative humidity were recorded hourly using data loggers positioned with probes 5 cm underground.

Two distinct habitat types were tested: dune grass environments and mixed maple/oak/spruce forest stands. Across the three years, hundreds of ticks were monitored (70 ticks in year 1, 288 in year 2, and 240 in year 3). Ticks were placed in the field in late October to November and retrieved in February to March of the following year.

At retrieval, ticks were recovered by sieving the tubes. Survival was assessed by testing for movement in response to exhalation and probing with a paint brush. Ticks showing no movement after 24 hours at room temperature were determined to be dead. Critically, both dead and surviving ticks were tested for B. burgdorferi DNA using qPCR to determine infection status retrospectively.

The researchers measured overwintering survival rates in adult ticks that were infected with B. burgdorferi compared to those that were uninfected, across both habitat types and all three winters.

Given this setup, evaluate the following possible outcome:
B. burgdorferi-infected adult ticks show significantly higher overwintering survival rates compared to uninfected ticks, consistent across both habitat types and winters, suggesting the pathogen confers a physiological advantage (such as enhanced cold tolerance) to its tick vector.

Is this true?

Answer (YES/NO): YES